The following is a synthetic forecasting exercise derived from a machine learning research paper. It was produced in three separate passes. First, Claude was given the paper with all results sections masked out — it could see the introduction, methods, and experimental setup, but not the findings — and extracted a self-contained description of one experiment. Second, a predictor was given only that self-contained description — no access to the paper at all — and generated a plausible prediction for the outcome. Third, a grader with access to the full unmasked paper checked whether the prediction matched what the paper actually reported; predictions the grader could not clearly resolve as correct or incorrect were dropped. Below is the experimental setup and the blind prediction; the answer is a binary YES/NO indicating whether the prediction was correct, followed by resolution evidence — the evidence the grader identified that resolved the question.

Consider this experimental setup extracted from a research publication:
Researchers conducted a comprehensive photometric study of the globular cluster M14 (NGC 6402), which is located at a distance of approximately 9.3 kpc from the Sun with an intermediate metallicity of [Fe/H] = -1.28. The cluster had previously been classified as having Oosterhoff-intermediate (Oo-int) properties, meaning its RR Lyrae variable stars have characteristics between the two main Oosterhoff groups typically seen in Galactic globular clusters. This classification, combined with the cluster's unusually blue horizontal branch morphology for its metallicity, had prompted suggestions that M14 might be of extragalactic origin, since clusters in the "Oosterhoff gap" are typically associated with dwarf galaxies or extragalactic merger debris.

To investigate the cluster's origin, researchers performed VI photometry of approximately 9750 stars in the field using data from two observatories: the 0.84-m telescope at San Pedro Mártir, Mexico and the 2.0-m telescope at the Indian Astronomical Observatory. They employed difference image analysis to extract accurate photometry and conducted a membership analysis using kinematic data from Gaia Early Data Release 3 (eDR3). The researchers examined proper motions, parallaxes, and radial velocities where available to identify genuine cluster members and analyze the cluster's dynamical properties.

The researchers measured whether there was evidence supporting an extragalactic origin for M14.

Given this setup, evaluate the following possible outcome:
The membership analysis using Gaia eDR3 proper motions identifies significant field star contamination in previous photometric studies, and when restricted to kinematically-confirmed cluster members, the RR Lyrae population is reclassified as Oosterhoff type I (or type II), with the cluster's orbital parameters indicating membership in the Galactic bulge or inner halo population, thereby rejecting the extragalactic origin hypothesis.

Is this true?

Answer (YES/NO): NO